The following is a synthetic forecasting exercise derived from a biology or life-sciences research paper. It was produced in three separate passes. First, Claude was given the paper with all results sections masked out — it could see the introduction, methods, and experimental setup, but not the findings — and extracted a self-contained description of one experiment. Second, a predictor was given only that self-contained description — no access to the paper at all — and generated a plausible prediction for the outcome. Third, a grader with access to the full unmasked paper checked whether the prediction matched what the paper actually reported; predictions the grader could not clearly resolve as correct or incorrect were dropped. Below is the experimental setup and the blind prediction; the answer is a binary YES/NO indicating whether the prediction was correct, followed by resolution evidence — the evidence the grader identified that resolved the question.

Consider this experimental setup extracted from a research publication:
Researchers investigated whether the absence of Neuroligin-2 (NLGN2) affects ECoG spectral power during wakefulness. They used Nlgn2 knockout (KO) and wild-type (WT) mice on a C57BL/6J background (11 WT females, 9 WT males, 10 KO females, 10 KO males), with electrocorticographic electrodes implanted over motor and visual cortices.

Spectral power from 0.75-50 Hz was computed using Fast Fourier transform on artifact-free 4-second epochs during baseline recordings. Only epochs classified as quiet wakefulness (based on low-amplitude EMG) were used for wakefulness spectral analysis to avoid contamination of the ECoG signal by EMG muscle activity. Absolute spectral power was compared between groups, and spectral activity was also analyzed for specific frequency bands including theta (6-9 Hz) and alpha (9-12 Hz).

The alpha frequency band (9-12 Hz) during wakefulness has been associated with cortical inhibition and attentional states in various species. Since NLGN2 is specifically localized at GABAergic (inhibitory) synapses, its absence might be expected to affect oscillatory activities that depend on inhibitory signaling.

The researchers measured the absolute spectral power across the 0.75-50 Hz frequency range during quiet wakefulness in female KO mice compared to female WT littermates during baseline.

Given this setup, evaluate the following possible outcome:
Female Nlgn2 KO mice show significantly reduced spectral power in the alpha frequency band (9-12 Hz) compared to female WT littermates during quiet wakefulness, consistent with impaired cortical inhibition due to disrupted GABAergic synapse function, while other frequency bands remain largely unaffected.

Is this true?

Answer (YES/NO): NO